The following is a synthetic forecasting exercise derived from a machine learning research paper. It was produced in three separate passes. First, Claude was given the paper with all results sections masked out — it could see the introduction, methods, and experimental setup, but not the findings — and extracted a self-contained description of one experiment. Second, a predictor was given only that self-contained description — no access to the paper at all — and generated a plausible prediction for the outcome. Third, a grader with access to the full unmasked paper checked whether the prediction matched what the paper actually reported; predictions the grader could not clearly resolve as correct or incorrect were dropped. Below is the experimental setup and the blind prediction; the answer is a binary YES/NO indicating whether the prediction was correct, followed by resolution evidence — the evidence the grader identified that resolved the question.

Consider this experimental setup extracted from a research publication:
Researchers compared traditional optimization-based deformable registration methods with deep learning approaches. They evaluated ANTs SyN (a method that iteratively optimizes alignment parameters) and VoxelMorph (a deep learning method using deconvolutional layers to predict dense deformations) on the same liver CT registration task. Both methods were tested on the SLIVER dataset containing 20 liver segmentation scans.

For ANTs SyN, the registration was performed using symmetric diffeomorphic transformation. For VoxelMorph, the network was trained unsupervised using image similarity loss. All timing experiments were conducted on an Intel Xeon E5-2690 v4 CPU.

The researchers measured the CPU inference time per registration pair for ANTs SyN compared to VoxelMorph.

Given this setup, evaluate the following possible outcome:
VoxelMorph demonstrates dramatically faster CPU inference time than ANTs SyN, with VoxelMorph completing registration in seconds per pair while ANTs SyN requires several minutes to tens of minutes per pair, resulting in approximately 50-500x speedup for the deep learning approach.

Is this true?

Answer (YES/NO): YES